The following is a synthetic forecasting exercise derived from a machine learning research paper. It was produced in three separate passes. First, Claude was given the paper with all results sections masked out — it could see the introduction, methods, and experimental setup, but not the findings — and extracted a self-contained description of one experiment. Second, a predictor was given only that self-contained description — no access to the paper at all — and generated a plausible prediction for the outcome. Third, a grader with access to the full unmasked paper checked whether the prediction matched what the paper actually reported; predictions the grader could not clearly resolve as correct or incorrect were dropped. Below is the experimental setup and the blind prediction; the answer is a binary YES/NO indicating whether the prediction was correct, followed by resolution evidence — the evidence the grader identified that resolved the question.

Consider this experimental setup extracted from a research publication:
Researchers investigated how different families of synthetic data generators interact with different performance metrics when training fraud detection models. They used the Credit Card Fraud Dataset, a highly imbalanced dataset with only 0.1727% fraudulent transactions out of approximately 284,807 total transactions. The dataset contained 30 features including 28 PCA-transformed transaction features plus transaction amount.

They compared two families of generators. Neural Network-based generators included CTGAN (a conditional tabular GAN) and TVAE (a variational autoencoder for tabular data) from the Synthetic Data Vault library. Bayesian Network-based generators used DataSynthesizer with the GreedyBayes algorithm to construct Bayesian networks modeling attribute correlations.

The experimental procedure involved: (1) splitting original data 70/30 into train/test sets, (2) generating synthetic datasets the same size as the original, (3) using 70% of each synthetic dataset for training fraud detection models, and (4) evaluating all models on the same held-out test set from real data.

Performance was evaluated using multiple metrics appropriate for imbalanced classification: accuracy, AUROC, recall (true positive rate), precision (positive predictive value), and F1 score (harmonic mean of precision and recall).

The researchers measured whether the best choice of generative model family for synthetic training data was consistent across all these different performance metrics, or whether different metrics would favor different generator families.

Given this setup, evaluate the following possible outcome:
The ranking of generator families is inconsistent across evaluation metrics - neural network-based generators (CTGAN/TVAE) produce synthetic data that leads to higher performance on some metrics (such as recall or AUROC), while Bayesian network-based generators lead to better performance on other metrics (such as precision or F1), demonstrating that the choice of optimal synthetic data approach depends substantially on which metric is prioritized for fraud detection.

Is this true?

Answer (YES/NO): YES